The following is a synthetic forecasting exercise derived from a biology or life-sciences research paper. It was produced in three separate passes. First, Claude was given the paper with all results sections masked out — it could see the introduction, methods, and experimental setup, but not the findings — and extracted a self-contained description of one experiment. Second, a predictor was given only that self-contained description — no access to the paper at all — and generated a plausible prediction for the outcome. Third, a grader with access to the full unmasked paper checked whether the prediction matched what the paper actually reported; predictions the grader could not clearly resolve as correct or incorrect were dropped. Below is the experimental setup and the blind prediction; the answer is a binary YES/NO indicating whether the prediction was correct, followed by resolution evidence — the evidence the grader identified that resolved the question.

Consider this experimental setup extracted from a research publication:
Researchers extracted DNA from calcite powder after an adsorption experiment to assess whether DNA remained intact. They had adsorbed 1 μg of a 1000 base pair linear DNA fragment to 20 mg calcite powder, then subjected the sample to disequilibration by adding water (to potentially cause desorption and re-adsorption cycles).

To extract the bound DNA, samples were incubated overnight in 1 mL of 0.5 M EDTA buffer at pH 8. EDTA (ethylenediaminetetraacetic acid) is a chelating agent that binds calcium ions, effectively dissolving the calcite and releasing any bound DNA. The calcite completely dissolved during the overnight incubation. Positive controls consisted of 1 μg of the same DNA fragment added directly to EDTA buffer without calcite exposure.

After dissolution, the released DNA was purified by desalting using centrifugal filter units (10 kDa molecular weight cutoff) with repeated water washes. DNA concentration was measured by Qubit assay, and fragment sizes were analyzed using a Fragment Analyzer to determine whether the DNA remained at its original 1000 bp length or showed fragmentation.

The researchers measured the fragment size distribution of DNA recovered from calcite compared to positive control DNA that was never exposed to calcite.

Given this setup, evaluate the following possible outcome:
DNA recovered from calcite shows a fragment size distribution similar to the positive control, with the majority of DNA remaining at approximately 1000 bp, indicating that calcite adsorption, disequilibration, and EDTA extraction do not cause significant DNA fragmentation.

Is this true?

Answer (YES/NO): NO